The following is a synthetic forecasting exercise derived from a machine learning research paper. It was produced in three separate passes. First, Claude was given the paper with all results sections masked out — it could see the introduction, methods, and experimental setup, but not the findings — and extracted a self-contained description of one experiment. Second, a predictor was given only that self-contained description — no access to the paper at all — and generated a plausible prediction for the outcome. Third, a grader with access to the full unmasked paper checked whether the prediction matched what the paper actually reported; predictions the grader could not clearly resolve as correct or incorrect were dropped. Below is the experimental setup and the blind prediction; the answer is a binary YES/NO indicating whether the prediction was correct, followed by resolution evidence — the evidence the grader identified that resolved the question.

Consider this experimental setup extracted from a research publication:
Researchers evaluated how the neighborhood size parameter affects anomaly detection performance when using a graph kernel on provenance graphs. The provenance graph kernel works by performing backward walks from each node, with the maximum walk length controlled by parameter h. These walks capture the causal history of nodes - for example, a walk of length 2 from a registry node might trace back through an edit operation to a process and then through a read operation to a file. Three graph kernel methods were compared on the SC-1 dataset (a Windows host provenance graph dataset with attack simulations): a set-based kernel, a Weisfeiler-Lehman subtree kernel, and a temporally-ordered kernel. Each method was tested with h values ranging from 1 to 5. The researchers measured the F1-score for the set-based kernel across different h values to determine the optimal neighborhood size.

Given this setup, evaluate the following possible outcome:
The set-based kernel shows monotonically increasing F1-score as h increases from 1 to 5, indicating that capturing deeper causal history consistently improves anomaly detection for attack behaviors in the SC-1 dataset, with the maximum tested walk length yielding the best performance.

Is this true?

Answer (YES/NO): NO